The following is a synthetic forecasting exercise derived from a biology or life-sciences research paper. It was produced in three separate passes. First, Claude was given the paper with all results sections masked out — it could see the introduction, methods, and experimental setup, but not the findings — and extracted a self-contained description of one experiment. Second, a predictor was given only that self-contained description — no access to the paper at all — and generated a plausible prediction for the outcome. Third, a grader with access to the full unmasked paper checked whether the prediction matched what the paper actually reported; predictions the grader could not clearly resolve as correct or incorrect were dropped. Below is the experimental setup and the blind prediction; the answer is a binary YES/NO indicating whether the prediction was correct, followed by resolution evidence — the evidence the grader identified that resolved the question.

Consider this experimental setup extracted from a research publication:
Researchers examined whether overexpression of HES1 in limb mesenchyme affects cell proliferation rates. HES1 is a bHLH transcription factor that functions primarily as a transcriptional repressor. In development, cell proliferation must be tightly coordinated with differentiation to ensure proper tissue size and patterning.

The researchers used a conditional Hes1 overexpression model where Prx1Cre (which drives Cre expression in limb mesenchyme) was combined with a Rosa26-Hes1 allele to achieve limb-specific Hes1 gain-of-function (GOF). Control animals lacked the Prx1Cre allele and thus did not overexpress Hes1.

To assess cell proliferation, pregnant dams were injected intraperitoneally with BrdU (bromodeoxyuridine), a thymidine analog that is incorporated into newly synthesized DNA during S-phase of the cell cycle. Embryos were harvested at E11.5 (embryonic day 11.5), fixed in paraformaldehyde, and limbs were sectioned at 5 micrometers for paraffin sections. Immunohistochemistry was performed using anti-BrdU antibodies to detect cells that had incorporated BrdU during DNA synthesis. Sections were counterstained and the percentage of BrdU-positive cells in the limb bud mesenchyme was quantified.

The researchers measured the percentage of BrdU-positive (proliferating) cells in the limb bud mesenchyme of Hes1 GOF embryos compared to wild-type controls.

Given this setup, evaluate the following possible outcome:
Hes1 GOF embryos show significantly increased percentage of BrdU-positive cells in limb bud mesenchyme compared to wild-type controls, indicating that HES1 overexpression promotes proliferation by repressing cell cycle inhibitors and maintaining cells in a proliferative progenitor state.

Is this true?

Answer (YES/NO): YES